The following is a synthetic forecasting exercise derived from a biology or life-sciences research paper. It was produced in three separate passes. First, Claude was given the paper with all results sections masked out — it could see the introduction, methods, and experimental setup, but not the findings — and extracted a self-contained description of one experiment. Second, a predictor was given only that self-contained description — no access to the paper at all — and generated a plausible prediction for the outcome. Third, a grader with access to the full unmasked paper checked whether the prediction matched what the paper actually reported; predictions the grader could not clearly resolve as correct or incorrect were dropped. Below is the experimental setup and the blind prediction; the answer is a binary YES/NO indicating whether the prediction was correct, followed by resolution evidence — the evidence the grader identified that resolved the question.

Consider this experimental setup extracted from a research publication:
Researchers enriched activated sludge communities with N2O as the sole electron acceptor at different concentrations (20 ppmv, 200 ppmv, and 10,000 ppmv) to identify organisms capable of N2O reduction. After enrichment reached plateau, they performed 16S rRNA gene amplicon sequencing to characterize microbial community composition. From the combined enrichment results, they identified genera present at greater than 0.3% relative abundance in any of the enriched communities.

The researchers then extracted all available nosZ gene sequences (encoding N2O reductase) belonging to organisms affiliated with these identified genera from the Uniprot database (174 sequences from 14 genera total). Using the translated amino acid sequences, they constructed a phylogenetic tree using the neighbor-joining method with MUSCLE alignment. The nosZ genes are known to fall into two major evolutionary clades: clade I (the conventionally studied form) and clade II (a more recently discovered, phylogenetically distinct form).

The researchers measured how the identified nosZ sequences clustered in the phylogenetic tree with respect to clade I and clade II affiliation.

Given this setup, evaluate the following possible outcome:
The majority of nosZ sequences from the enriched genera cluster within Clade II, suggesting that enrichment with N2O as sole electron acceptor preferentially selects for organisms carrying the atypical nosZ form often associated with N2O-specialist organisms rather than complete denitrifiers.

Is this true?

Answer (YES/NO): NO